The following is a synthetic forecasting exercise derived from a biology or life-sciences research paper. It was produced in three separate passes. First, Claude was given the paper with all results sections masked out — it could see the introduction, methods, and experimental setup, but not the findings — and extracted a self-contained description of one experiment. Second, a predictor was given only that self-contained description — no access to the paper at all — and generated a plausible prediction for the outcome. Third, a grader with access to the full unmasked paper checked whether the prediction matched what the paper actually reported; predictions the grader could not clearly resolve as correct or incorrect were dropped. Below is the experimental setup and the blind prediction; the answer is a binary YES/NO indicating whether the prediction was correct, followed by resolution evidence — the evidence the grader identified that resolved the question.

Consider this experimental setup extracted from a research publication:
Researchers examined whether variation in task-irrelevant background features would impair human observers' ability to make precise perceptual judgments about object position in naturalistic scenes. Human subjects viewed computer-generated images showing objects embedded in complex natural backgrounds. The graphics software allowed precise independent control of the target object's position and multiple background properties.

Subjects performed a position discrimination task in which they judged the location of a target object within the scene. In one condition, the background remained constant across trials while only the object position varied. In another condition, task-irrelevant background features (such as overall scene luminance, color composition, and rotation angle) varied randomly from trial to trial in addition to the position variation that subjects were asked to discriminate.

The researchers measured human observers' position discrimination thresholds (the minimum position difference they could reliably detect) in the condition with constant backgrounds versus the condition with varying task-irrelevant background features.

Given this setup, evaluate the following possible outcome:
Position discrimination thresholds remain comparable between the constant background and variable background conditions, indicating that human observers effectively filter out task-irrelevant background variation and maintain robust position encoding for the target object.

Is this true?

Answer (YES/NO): YES